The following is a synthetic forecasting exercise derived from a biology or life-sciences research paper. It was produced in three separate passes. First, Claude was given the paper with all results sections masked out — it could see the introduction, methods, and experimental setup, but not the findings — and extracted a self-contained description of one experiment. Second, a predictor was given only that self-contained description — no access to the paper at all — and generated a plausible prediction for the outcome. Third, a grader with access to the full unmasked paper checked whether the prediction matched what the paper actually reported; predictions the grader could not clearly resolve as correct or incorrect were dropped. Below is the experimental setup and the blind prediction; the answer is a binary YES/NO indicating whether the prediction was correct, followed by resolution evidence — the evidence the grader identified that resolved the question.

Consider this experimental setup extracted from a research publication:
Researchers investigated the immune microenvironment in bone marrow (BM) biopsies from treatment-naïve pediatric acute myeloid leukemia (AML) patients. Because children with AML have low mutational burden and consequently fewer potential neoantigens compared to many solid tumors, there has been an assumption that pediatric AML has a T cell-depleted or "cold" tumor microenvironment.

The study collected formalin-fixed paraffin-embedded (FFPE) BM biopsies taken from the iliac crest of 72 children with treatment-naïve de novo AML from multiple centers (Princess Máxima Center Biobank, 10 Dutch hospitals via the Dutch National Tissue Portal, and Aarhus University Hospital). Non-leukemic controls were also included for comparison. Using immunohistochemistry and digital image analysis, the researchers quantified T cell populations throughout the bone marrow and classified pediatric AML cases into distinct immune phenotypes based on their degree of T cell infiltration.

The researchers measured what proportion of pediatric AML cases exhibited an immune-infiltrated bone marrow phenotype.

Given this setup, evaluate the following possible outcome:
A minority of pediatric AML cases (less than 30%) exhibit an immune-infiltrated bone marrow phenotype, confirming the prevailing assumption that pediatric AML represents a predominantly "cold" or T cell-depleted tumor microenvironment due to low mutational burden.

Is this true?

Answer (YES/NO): NO